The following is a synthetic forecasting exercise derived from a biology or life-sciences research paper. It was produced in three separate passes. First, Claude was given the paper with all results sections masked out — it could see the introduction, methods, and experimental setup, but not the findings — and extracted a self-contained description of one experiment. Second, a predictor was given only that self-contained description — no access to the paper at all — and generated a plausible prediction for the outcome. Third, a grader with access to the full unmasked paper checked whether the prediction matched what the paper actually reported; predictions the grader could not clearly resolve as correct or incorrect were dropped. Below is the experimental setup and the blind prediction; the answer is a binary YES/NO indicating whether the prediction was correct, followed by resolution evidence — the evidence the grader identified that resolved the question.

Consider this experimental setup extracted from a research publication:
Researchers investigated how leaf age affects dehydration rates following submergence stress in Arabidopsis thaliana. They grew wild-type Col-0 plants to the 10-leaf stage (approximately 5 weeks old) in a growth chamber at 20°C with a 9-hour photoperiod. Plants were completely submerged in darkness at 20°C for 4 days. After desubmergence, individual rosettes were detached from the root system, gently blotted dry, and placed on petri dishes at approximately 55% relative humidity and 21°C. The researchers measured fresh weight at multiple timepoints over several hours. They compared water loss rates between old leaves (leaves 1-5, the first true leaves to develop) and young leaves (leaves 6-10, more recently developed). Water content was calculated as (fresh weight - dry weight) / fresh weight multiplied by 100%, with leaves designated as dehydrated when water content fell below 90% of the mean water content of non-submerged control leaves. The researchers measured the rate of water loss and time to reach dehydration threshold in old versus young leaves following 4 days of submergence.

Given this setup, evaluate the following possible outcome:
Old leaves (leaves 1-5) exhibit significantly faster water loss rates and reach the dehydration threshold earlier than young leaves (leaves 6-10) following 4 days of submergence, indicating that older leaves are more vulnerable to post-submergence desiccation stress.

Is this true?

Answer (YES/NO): YES